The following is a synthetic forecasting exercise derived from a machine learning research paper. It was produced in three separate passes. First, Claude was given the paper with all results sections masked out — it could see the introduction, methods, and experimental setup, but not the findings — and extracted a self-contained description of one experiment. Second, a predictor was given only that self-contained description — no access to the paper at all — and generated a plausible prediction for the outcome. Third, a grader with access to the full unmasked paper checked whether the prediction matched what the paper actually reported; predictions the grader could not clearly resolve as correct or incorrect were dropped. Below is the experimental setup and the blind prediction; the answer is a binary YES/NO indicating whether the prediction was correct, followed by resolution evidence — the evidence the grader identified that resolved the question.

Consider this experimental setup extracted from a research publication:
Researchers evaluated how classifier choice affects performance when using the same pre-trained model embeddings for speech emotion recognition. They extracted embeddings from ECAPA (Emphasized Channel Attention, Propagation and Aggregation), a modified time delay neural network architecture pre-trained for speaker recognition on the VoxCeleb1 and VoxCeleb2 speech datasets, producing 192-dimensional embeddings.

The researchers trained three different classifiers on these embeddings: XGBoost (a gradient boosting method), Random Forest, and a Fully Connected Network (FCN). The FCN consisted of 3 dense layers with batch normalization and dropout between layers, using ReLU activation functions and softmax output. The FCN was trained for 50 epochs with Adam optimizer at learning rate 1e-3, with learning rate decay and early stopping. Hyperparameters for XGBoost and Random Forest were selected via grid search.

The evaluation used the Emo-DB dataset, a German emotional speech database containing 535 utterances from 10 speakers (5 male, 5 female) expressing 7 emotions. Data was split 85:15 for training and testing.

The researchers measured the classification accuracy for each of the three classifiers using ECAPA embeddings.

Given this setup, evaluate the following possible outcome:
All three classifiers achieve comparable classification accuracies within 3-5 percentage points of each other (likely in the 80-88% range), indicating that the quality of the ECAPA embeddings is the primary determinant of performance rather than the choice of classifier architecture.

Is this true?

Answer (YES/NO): NO